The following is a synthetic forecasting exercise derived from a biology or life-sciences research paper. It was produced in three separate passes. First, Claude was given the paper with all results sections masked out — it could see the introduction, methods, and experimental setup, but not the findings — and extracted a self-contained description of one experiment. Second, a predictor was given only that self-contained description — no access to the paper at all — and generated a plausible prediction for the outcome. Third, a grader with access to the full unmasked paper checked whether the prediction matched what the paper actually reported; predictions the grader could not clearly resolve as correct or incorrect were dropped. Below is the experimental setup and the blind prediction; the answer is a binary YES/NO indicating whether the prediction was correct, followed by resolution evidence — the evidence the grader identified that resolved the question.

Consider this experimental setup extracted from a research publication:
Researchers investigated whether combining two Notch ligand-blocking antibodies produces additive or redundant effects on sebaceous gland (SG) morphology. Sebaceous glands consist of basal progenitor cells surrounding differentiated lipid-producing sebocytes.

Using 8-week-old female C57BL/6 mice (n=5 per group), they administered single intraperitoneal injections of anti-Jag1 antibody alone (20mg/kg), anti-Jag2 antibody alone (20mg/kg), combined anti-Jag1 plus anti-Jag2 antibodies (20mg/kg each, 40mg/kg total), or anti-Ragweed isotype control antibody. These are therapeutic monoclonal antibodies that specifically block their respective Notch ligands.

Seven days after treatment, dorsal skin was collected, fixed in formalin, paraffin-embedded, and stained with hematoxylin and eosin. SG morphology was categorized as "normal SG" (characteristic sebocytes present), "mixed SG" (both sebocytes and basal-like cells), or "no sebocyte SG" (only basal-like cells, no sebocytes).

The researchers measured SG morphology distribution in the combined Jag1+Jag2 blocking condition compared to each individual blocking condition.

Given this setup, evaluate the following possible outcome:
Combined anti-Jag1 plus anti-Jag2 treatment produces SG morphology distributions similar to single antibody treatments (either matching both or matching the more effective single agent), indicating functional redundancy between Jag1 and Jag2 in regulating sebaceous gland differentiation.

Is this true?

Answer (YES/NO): NO